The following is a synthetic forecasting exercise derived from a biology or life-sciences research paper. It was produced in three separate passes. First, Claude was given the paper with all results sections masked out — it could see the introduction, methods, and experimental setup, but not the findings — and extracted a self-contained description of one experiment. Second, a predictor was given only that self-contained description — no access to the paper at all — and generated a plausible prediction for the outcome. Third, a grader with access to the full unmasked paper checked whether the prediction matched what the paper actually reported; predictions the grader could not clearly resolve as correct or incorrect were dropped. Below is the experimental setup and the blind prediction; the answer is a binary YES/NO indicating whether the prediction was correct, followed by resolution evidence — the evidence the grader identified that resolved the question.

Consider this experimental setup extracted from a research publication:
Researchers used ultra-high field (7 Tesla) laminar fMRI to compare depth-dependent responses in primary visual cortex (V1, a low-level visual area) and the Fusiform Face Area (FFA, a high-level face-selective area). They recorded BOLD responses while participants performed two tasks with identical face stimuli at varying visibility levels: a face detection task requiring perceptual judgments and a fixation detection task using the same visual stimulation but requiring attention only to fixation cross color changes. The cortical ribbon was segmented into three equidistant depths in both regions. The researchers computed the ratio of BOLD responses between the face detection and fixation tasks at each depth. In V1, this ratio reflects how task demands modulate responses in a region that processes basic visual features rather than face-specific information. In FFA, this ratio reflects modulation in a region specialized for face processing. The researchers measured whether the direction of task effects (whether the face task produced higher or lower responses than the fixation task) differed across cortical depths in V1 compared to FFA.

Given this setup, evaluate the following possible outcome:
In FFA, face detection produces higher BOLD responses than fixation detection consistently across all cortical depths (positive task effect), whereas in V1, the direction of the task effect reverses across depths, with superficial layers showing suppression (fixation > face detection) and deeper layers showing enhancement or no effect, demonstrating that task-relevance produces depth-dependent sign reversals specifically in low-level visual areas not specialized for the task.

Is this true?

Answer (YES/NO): NO